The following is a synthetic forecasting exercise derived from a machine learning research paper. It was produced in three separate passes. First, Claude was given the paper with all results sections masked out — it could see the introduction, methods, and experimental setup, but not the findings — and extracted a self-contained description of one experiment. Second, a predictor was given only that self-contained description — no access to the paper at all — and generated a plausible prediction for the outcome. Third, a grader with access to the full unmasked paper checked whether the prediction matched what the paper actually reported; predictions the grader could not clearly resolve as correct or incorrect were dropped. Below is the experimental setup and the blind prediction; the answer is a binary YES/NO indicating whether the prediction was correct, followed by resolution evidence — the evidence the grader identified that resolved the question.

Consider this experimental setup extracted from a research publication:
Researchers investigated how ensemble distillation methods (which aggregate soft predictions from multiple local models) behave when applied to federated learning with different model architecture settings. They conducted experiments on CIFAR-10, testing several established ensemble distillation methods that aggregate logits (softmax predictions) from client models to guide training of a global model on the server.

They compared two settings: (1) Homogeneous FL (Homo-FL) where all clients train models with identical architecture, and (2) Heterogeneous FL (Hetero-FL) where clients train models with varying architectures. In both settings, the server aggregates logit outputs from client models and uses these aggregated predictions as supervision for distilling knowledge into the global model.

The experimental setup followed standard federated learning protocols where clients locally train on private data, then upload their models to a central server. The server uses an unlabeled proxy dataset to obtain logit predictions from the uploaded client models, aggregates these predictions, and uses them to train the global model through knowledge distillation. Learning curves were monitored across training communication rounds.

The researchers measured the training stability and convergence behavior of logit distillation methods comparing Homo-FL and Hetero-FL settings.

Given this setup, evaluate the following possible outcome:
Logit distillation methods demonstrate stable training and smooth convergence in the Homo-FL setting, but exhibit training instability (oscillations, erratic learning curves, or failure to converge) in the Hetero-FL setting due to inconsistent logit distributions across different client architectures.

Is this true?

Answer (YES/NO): YES